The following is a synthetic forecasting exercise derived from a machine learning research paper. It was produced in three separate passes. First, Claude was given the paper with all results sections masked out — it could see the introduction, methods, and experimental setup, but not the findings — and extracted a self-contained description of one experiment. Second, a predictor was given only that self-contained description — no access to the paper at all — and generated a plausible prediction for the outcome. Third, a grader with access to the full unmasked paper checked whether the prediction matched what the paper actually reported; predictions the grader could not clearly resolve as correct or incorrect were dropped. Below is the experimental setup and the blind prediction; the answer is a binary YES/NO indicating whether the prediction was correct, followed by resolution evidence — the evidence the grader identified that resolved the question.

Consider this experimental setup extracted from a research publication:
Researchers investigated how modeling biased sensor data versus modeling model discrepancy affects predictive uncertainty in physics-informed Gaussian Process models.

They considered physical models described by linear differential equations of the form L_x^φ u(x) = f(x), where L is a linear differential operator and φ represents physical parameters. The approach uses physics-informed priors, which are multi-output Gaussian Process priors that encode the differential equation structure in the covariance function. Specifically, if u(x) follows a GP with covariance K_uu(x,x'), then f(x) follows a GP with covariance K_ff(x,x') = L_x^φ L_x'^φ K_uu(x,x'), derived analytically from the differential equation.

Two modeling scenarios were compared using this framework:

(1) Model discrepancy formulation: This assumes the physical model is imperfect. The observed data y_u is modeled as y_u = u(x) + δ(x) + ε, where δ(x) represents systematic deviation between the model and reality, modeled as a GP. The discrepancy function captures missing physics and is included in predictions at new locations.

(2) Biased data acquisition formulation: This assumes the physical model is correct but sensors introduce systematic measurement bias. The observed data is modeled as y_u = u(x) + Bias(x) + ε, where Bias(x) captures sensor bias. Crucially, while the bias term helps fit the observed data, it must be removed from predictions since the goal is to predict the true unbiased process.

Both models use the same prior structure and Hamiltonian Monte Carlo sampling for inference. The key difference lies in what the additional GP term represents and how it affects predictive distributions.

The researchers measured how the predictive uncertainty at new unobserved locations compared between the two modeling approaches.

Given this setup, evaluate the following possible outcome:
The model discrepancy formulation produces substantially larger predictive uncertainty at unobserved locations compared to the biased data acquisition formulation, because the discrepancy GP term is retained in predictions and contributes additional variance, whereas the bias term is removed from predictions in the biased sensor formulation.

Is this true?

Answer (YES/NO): NO